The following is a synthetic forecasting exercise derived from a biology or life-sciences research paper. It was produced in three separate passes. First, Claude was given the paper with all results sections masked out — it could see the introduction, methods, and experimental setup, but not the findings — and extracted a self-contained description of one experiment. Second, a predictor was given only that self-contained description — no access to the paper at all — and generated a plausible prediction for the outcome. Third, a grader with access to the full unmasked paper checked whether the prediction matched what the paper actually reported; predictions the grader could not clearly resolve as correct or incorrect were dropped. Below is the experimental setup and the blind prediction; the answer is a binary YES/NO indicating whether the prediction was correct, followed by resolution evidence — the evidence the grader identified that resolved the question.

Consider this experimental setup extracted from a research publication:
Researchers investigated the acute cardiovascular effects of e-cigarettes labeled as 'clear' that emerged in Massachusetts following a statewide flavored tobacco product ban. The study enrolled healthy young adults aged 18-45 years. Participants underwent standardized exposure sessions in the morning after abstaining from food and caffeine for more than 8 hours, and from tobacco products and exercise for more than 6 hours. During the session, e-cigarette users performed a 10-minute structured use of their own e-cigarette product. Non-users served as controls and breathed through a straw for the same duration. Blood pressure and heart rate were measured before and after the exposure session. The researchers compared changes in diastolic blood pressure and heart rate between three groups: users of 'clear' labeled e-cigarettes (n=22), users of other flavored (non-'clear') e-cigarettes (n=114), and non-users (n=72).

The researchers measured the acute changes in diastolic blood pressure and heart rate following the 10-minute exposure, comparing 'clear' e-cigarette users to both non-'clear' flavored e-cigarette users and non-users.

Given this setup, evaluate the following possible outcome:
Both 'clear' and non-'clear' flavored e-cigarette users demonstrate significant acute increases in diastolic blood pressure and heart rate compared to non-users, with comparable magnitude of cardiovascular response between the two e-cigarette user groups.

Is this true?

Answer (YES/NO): NO